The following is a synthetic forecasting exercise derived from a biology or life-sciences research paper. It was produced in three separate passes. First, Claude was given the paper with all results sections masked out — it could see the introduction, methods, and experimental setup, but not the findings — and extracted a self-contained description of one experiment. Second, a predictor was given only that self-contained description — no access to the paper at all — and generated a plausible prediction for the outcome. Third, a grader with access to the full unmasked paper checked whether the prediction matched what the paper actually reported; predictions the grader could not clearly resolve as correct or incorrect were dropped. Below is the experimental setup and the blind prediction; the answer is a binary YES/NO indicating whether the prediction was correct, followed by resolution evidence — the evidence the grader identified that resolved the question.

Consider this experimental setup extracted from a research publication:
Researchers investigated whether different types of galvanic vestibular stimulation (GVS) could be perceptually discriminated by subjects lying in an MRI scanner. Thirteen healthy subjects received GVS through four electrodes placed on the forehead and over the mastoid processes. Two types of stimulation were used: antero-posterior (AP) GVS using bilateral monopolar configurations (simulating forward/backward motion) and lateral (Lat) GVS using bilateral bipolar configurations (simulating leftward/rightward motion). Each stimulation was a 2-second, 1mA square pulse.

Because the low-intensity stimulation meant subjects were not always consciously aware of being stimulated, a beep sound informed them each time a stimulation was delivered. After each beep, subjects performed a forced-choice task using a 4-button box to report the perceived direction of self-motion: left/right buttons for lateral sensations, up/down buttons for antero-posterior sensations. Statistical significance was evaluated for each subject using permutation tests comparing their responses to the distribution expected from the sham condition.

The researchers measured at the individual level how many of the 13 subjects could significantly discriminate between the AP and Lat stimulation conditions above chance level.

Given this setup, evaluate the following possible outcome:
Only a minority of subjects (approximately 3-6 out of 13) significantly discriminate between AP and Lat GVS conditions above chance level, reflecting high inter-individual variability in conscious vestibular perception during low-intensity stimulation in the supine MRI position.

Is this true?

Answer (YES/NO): NO